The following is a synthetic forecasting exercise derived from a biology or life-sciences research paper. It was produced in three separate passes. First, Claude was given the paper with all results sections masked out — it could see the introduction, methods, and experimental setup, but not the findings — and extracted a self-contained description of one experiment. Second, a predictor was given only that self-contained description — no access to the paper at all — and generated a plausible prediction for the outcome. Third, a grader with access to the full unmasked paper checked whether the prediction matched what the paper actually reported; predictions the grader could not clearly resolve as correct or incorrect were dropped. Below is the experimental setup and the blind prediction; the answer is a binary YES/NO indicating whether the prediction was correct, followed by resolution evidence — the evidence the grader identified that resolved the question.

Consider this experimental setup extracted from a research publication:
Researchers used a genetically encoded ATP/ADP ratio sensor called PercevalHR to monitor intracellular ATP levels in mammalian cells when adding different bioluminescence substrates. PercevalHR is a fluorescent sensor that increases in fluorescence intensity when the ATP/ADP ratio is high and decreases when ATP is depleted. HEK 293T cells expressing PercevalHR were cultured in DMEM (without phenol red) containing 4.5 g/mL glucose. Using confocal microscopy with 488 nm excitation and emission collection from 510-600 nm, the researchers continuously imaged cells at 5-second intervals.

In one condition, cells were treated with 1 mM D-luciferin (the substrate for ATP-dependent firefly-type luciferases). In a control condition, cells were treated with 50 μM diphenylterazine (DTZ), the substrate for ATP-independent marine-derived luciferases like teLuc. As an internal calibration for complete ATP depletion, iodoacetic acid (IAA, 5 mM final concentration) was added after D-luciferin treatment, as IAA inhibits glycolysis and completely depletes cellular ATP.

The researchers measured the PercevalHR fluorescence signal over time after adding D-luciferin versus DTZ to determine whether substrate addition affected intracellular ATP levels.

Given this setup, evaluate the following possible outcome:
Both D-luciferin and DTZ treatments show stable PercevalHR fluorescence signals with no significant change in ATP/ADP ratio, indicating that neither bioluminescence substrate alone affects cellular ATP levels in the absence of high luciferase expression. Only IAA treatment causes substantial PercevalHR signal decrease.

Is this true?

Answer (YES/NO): NO